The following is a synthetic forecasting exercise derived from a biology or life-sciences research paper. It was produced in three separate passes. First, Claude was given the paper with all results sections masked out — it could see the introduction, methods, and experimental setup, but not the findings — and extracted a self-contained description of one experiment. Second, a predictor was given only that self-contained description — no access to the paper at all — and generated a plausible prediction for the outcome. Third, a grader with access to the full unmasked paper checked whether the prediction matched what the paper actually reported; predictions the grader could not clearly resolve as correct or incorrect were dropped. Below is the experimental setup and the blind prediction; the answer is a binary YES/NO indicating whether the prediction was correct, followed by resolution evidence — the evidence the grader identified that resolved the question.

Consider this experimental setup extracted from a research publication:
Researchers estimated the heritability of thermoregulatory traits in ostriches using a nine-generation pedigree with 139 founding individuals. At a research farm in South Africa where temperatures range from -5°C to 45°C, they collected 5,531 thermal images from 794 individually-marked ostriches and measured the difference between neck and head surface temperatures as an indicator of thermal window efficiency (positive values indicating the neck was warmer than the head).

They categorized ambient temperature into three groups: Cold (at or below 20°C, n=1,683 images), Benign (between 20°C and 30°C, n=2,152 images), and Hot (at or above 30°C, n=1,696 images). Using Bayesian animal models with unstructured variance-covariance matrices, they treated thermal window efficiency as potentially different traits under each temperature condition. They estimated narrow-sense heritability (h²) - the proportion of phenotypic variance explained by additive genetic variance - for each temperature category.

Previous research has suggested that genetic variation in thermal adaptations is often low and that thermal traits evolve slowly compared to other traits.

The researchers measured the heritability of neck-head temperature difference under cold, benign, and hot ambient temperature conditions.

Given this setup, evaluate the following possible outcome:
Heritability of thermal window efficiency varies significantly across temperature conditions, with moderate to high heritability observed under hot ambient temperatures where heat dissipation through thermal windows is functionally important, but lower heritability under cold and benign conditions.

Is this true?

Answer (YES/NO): NO